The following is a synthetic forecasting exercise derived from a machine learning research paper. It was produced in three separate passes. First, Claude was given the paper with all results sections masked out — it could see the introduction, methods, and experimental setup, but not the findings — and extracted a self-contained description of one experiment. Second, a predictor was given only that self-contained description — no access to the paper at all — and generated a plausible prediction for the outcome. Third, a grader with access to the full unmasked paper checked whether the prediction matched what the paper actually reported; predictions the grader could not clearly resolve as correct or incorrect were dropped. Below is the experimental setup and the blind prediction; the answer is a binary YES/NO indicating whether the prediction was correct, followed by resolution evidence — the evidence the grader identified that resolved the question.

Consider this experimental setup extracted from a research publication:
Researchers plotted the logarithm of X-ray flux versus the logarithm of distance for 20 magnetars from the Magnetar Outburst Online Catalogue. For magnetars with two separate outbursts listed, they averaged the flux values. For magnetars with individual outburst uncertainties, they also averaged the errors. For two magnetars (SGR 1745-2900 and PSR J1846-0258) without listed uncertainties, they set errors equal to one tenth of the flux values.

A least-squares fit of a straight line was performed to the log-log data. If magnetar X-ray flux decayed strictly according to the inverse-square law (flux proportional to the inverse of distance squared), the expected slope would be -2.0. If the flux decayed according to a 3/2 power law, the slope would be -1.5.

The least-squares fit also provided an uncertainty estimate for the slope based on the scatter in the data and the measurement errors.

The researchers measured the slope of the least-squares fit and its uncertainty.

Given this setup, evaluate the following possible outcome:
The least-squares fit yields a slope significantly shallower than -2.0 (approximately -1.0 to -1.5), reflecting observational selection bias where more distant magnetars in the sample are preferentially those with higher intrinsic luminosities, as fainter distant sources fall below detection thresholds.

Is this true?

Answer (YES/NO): YES